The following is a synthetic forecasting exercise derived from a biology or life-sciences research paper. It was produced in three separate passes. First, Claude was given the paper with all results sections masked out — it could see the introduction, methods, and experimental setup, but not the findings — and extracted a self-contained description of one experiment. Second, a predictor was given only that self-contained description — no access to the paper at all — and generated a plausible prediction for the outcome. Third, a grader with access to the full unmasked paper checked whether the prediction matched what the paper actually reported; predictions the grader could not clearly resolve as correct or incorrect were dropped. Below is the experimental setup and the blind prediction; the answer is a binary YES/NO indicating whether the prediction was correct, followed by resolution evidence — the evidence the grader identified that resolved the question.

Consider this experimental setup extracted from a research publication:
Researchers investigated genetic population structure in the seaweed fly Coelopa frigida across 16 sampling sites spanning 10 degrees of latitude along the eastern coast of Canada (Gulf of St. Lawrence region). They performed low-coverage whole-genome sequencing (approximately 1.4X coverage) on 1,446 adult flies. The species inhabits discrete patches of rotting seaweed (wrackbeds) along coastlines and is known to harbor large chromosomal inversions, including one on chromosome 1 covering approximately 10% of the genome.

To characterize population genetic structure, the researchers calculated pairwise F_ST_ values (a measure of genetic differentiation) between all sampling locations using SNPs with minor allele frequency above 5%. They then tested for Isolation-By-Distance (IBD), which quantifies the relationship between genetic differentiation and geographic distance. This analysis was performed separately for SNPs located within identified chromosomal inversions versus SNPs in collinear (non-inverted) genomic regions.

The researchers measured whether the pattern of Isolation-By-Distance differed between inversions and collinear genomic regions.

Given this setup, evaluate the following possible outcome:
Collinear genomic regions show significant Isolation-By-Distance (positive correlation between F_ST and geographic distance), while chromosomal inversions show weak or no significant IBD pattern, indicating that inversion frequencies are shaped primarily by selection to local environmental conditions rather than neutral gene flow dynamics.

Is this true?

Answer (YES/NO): NO